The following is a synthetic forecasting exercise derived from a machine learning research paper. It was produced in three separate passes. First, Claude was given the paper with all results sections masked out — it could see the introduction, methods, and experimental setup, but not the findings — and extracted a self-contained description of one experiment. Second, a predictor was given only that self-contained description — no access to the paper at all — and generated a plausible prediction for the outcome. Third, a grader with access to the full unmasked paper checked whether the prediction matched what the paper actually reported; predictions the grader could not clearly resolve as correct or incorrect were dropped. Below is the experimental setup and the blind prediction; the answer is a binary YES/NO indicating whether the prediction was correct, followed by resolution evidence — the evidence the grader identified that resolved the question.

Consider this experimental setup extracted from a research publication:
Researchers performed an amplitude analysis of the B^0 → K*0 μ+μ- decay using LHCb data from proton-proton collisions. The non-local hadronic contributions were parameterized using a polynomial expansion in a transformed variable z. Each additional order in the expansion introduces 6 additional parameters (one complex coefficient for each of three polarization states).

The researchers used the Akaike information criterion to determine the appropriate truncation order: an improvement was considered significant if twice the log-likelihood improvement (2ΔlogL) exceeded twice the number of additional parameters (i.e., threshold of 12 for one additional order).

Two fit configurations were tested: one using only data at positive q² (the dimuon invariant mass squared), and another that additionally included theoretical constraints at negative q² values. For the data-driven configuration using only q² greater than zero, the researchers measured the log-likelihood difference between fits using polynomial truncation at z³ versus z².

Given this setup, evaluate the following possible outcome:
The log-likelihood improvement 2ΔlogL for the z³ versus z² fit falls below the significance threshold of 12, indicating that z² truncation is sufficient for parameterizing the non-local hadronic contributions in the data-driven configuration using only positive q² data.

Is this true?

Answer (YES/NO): YES